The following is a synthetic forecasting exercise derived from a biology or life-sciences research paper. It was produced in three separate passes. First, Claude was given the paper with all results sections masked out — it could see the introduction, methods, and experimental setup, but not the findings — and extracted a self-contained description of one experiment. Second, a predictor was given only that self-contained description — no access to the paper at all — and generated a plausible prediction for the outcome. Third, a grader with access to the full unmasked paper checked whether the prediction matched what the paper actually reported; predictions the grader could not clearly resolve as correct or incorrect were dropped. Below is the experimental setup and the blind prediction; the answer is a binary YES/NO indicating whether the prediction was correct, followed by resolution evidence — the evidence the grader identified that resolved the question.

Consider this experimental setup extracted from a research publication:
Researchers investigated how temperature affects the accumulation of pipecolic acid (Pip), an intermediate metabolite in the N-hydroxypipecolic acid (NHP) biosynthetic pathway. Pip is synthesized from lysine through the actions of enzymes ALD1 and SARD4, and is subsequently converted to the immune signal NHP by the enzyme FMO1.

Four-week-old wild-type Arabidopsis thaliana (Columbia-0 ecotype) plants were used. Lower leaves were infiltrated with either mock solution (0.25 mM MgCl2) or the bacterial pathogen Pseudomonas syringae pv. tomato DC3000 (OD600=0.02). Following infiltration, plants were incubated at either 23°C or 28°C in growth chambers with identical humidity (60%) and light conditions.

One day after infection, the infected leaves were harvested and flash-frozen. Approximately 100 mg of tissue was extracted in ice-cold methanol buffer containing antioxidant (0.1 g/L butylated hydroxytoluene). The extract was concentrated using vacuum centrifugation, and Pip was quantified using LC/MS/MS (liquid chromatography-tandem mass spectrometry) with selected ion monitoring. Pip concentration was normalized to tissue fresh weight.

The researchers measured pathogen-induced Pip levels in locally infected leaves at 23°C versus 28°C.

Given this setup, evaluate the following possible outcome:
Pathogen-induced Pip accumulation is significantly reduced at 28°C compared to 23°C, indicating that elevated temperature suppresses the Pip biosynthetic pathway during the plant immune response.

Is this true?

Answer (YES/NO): YES